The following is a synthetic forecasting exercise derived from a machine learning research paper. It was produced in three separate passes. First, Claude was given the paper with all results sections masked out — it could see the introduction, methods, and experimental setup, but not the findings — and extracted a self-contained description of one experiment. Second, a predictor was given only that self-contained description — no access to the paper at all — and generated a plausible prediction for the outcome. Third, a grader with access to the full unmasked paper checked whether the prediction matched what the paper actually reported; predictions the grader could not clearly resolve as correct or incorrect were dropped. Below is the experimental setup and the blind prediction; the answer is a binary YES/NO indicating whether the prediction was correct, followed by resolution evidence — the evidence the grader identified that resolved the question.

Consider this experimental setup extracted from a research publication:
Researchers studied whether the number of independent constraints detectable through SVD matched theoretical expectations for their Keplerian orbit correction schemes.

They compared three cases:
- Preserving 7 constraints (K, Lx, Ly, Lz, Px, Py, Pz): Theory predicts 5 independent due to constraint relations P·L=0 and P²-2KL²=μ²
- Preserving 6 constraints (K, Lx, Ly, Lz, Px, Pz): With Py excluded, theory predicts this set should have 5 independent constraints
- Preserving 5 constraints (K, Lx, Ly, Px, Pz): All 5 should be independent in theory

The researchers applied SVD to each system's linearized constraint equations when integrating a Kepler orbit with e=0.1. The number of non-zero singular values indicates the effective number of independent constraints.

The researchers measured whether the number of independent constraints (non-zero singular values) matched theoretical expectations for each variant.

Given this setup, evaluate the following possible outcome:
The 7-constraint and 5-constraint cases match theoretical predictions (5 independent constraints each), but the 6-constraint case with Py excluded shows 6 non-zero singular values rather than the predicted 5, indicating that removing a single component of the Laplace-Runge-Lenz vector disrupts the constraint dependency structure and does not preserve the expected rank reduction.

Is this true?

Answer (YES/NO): NO